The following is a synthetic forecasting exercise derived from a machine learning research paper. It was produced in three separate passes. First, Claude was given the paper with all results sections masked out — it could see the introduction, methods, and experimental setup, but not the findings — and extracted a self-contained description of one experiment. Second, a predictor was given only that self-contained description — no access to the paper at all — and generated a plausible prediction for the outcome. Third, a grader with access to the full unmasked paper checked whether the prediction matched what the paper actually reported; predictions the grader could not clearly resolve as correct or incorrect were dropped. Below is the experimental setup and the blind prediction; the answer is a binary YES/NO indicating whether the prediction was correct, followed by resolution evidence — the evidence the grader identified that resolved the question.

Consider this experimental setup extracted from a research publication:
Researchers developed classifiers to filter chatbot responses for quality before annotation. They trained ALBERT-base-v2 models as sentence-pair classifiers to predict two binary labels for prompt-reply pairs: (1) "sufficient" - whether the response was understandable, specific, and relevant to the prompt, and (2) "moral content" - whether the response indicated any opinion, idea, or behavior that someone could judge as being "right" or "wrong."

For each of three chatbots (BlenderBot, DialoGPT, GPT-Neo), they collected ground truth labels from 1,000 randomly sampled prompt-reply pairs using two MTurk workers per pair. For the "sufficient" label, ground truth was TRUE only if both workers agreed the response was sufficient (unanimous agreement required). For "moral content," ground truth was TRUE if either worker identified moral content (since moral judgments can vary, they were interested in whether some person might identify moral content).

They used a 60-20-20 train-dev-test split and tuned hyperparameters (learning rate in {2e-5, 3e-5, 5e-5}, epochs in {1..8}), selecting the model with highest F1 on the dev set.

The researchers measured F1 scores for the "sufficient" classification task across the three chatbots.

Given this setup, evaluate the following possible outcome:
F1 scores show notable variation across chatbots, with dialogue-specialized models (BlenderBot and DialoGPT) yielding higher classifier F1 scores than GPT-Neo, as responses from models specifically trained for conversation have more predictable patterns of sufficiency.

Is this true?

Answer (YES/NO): YES